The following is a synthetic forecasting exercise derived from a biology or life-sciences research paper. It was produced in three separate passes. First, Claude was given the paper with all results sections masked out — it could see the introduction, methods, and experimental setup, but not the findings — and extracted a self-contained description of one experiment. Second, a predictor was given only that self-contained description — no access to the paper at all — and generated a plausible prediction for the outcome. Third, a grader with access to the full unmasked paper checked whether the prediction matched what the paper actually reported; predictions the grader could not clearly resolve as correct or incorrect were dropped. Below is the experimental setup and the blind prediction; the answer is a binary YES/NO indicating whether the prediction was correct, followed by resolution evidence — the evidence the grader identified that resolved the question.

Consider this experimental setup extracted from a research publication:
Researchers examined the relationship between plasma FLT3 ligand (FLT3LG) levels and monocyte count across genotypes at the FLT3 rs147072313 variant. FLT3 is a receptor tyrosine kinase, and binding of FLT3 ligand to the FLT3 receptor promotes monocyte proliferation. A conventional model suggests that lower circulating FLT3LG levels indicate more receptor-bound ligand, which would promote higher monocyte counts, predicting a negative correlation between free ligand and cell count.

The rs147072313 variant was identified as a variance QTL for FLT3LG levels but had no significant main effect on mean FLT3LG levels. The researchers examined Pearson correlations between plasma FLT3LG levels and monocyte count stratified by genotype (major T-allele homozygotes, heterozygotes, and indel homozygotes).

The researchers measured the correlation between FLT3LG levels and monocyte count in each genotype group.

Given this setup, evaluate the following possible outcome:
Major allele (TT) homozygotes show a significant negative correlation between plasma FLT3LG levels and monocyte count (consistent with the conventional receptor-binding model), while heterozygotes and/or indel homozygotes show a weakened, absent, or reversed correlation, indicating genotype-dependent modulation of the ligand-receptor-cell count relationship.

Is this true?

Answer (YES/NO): NO